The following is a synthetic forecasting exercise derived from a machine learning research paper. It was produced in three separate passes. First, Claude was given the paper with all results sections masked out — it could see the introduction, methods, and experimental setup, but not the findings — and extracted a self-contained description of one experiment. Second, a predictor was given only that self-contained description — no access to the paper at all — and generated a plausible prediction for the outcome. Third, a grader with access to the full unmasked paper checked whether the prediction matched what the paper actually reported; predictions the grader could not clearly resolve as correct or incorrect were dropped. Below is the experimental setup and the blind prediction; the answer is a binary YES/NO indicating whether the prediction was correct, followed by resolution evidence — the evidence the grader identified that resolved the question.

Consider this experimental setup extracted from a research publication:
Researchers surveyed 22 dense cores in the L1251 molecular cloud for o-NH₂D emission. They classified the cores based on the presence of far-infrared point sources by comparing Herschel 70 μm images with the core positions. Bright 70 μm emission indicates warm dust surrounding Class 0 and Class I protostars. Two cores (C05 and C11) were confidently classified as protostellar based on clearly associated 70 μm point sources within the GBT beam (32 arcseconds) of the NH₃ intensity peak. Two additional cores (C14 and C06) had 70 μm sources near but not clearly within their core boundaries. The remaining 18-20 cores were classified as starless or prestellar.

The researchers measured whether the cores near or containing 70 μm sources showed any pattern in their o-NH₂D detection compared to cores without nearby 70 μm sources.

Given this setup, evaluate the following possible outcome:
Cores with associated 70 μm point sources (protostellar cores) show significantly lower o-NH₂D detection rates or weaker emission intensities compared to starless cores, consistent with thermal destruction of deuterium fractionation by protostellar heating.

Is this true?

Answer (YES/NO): NO